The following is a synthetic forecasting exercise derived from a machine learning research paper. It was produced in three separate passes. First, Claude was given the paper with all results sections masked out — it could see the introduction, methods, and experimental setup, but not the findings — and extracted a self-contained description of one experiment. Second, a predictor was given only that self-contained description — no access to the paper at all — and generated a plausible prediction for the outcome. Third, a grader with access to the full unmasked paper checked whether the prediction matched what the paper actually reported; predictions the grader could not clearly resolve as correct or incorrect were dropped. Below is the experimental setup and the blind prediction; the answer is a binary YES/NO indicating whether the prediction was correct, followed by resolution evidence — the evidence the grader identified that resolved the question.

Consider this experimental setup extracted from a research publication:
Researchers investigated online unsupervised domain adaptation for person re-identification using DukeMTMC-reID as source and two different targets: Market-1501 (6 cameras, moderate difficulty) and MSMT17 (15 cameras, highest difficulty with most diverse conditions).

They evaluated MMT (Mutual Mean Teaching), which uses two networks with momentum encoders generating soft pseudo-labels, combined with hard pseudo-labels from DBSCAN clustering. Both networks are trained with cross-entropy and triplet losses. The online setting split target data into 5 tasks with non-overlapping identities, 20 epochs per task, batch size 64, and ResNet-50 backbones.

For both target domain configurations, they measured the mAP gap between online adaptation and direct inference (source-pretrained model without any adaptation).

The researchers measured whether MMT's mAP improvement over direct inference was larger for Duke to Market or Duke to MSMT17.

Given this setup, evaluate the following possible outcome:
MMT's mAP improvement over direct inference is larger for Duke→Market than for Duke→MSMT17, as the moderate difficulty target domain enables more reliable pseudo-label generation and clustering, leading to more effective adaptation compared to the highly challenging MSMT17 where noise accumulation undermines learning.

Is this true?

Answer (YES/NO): YES